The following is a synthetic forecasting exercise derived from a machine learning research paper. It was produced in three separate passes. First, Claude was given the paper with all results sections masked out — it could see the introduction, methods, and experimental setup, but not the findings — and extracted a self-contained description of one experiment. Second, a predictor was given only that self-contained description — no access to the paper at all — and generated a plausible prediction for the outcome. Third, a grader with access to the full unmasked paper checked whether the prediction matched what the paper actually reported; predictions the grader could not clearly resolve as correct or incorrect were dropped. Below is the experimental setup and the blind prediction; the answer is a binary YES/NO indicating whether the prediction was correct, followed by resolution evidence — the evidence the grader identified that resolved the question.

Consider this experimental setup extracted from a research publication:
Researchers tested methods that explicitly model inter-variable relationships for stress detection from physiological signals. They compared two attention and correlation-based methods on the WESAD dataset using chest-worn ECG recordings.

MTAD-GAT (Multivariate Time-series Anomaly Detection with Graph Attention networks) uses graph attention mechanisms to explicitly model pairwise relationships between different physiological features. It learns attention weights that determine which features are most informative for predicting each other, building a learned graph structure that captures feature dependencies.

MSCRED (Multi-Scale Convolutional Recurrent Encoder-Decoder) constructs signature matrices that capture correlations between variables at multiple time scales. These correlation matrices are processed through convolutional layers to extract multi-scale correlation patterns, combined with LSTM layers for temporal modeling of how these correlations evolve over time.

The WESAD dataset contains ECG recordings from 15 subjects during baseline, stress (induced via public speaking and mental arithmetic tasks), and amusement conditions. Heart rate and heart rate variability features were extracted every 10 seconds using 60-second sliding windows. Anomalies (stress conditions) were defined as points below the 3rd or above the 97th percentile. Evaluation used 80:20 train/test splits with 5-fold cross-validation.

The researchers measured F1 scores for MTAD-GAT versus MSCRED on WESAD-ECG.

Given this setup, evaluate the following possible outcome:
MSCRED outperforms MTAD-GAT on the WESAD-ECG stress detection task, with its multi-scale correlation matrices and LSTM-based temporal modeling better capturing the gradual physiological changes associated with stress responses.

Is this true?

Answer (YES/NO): NO